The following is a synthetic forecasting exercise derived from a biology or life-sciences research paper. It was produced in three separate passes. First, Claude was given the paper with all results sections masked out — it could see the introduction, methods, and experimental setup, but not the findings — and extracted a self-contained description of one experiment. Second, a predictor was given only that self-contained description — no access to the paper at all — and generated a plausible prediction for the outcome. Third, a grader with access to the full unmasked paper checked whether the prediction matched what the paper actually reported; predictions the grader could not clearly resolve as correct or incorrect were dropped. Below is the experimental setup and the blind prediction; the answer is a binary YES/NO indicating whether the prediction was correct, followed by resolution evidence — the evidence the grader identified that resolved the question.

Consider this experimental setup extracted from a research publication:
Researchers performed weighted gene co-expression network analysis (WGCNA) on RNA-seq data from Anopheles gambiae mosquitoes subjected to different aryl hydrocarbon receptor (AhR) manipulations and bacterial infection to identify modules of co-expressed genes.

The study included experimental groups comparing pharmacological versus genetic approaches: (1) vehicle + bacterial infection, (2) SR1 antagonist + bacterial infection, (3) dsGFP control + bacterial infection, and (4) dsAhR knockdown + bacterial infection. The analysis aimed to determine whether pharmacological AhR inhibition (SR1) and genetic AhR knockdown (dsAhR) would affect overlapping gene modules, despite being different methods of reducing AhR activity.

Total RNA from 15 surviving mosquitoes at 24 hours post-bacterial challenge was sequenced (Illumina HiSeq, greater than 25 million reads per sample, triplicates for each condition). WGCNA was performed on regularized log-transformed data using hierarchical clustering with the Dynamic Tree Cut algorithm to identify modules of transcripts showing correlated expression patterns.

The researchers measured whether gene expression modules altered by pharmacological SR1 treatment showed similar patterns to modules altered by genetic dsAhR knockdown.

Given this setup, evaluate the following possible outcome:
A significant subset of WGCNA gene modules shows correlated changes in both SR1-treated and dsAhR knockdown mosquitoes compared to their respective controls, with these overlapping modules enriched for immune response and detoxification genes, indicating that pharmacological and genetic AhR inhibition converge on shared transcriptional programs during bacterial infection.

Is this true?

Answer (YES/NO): NO